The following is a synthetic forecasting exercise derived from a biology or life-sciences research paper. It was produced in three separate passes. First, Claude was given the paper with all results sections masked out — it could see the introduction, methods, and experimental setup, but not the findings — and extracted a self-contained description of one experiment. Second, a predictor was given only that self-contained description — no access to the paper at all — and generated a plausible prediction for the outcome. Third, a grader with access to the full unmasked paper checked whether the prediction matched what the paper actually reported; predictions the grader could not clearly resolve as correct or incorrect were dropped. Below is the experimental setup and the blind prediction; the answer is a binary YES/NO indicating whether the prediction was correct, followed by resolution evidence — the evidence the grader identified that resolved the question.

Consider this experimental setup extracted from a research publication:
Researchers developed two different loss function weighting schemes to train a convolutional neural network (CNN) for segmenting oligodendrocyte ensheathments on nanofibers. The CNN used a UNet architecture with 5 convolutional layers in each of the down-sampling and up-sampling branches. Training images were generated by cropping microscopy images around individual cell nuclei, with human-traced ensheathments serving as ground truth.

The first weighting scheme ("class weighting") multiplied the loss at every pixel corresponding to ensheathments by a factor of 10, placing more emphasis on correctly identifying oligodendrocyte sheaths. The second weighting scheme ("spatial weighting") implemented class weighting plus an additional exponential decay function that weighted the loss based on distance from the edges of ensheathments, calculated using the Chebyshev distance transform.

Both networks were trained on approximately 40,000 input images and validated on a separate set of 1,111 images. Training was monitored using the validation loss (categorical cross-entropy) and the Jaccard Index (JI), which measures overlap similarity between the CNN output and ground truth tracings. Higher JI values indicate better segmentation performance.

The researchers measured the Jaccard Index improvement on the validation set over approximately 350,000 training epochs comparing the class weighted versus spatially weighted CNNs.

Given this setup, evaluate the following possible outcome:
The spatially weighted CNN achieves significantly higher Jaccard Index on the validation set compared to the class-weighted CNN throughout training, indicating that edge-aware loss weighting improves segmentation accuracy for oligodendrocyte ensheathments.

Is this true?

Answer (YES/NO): NO